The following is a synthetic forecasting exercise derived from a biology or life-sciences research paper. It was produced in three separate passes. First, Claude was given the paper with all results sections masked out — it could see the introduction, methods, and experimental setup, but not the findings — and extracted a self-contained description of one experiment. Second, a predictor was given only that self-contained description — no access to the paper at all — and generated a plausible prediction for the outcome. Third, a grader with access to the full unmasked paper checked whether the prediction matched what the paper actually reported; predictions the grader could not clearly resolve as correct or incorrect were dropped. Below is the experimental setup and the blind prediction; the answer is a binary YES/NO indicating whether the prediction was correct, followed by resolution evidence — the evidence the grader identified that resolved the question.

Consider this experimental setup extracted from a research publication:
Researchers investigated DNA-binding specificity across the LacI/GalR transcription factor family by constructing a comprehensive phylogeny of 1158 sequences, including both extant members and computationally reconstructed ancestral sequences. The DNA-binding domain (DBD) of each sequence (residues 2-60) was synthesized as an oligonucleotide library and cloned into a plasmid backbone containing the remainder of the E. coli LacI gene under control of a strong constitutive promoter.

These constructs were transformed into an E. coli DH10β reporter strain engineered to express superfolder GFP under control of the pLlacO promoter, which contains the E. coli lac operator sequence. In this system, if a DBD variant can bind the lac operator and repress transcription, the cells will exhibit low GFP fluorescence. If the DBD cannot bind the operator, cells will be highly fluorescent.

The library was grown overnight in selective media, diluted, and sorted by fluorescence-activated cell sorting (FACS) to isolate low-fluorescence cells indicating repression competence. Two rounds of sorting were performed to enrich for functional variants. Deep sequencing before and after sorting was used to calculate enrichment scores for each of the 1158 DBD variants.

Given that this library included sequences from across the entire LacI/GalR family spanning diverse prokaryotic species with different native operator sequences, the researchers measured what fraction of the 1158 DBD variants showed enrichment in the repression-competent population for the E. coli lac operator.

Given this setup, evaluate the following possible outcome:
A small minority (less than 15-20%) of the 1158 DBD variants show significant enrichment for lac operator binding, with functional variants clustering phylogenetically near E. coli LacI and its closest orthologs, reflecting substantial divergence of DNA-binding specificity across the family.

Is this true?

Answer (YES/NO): NO